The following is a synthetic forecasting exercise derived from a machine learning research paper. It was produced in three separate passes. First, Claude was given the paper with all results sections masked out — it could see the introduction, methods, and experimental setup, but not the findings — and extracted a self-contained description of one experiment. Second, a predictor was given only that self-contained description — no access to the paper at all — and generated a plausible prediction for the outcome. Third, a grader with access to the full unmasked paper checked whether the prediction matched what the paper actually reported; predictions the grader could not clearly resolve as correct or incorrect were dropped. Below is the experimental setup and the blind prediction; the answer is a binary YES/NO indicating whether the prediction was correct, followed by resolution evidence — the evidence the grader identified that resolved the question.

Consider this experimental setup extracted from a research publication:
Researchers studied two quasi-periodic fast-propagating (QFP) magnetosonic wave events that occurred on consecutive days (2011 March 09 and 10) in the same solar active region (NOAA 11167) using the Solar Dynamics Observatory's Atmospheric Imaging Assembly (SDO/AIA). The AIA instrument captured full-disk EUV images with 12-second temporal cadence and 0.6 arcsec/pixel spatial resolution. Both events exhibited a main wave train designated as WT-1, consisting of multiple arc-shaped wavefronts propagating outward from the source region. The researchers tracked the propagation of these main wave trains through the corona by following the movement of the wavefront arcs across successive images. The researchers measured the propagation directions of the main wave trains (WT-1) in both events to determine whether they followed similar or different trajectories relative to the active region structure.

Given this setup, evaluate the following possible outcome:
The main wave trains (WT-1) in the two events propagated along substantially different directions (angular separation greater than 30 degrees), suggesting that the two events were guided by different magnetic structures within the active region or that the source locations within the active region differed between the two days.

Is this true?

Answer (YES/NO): NO